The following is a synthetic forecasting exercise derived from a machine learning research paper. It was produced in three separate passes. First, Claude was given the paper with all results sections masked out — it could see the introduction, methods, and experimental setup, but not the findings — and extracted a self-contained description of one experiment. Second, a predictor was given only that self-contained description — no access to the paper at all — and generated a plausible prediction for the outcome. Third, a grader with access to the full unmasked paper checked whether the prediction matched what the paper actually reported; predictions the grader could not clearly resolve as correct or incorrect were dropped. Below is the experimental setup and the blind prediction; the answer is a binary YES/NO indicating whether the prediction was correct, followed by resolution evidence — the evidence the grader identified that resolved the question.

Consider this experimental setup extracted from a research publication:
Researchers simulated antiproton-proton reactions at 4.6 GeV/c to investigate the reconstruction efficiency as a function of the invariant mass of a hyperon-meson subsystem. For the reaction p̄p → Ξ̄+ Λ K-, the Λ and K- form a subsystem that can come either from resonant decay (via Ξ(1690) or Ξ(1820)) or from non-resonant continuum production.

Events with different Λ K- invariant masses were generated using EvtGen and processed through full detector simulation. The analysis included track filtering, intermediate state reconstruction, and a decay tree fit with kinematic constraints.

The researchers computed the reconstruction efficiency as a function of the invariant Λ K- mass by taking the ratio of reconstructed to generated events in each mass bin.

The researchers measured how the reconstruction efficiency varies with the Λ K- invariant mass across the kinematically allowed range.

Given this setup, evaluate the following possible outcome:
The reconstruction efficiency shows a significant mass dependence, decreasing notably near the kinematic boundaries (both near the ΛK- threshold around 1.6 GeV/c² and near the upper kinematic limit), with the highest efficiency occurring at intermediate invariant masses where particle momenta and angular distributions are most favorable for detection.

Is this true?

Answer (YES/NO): NO